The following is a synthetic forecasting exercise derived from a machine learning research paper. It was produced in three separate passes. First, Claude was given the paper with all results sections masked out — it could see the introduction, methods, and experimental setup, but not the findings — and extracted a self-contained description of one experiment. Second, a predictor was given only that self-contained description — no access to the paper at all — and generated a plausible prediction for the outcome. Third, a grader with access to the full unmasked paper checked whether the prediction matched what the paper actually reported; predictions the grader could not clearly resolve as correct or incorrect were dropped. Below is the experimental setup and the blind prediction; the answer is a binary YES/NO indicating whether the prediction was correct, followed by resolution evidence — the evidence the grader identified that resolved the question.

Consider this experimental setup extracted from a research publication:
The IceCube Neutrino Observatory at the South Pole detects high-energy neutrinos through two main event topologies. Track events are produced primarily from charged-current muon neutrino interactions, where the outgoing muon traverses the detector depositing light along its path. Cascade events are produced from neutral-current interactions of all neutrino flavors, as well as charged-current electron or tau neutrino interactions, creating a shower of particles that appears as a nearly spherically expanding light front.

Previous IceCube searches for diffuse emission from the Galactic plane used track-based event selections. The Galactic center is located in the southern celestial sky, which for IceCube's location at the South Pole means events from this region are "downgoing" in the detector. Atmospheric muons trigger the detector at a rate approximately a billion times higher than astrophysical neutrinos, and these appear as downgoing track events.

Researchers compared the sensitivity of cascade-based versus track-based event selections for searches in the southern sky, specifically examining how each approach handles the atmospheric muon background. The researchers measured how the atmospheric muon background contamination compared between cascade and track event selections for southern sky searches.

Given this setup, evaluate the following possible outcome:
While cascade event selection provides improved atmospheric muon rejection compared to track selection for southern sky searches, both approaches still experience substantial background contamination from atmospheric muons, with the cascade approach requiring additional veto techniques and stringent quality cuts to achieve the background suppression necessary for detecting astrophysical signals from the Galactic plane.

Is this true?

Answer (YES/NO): NO